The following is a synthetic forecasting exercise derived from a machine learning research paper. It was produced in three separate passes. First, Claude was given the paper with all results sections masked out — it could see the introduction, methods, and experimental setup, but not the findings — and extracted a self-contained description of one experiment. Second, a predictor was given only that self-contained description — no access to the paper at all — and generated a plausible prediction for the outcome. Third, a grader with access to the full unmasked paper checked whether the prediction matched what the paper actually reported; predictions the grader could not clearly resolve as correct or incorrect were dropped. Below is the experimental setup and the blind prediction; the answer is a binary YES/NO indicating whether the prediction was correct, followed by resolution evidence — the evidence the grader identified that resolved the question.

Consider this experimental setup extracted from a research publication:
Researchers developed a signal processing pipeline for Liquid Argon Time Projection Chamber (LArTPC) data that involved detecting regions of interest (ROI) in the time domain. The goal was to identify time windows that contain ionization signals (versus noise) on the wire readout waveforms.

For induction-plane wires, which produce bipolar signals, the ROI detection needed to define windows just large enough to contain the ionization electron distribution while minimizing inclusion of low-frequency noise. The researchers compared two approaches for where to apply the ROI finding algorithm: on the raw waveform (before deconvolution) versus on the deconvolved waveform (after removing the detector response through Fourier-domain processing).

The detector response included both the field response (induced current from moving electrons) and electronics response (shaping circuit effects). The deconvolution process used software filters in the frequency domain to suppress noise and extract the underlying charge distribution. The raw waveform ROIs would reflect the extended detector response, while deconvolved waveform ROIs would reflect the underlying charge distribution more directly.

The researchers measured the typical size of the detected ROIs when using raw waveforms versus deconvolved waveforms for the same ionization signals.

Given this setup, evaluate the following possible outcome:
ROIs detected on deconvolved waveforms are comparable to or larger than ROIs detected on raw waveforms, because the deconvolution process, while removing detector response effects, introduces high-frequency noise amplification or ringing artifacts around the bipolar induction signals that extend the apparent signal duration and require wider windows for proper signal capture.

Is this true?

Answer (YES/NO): NO